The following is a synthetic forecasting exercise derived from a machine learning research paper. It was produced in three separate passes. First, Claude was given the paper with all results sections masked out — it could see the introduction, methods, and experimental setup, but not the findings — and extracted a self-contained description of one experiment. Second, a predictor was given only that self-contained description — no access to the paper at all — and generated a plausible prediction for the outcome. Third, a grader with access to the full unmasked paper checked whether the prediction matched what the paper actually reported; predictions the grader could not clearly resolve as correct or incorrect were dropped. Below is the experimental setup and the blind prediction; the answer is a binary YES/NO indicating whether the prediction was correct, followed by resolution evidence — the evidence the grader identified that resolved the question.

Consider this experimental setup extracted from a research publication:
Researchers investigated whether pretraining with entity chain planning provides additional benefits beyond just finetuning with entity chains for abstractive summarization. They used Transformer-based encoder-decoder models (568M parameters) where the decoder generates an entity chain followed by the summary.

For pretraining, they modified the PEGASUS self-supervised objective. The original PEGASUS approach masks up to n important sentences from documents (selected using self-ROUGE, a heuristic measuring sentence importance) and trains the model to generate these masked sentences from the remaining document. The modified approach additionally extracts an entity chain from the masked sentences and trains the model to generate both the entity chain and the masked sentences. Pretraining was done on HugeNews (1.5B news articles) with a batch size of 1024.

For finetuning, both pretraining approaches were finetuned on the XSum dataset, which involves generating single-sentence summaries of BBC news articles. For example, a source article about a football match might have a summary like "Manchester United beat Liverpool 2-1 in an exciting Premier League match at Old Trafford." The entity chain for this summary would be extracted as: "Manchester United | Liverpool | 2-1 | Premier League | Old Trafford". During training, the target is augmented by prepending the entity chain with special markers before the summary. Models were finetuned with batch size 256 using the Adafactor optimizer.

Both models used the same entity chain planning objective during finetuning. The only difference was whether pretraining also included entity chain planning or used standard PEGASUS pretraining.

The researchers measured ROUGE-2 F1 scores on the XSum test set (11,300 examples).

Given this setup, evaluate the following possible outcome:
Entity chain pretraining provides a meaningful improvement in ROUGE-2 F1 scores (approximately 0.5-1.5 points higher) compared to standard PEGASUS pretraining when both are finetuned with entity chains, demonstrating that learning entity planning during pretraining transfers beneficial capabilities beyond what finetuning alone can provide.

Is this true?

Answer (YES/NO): YES